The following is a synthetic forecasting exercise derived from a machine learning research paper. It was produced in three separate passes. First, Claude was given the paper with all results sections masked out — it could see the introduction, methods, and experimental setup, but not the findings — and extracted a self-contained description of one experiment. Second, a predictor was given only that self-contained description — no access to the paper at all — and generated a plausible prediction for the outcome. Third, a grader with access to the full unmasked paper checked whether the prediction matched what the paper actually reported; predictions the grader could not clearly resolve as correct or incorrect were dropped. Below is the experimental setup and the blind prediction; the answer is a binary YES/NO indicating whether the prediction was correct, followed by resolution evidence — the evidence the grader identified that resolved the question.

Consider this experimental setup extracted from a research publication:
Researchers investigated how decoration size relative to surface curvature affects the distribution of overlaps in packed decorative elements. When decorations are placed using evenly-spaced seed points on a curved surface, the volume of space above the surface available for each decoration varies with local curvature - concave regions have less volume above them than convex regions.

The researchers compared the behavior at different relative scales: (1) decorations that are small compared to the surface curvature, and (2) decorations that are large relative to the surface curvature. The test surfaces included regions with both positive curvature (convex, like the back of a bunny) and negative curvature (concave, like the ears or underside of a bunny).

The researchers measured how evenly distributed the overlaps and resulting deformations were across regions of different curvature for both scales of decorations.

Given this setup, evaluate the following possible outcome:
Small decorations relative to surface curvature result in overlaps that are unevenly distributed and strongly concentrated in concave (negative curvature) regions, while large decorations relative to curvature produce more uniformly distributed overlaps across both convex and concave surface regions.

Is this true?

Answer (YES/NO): NO